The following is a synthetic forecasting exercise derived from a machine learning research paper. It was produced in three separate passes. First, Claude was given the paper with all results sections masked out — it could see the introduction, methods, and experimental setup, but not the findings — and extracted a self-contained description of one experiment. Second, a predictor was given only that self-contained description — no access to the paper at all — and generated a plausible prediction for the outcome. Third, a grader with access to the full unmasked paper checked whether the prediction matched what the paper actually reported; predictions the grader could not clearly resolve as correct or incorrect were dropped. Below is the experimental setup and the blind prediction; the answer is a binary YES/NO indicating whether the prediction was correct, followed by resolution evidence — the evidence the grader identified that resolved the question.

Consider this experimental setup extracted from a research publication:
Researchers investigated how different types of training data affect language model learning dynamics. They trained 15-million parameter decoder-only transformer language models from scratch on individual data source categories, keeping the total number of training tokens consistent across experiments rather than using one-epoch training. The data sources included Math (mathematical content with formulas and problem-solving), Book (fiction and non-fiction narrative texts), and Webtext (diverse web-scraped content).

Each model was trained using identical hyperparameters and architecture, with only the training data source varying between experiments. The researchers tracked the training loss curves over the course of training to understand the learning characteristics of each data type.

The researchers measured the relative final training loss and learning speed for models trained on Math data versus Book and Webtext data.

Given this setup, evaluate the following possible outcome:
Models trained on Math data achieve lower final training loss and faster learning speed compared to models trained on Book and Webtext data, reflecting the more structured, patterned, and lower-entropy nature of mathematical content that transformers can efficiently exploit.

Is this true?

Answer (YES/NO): YES